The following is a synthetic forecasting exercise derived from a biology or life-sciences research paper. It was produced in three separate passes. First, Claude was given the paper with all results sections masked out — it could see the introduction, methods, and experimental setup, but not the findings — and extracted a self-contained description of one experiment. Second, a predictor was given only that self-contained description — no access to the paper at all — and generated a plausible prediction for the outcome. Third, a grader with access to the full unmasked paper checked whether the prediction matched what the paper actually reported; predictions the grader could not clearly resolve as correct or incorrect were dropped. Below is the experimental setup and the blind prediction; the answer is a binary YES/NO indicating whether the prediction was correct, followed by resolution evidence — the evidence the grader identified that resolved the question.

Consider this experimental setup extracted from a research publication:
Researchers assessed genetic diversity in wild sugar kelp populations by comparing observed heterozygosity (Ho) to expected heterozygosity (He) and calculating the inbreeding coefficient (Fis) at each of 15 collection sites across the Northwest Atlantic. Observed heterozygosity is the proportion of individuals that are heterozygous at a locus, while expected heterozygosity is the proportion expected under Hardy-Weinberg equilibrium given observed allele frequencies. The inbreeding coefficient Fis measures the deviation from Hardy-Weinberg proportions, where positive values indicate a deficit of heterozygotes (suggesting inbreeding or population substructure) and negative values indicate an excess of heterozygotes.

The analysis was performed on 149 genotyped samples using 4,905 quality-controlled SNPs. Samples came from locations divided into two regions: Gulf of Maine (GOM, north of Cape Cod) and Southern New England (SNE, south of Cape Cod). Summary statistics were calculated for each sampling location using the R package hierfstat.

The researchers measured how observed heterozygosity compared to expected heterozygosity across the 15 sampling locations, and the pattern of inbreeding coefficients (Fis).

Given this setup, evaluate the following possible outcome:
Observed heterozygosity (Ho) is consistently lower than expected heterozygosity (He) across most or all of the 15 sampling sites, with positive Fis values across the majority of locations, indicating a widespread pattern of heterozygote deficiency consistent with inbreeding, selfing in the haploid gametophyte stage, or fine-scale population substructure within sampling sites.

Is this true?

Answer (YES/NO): NO